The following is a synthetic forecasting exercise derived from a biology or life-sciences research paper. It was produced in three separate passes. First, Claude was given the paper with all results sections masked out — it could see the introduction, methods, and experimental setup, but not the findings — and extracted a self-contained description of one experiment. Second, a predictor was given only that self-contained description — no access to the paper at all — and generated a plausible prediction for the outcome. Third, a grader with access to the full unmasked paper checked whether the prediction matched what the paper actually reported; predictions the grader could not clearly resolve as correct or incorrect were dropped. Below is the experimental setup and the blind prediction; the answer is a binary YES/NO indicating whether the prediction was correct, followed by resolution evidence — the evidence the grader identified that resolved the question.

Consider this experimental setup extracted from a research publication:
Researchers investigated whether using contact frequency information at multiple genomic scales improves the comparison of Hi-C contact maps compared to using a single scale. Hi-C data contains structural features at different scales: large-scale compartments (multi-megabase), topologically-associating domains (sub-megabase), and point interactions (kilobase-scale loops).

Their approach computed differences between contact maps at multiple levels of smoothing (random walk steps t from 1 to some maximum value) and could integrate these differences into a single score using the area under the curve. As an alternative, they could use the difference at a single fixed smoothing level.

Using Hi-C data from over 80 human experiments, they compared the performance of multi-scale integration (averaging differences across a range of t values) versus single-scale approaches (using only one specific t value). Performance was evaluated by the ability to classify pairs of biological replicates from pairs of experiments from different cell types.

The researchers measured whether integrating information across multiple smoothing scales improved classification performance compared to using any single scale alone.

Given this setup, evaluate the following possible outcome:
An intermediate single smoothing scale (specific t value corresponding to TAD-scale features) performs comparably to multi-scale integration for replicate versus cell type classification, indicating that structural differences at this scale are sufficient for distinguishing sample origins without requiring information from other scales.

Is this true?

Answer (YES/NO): NO